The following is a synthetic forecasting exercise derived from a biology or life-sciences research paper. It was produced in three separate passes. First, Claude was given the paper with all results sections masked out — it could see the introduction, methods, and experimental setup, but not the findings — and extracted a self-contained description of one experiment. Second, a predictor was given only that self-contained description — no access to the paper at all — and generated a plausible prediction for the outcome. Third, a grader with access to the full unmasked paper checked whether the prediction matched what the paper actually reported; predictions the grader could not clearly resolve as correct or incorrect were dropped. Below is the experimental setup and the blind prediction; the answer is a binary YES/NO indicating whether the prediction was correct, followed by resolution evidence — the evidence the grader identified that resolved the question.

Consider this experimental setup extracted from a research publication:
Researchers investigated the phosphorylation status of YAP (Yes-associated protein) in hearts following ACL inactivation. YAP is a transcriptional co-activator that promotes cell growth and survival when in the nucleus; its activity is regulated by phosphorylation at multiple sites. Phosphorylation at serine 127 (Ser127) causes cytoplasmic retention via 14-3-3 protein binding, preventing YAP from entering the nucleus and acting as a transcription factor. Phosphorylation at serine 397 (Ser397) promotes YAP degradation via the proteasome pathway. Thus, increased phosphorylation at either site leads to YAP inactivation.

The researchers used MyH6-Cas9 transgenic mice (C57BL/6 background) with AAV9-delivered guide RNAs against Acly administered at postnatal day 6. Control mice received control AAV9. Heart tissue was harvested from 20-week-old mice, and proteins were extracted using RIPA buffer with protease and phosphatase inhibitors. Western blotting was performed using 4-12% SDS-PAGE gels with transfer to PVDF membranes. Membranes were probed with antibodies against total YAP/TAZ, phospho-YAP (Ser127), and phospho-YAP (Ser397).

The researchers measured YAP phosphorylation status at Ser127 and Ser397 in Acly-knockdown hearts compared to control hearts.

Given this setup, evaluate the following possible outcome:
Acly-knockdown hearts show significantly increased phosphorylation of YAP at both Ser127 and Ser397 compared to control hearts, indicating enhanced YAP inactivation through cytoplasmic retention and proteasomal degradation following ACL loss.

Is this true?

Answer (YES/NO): YES